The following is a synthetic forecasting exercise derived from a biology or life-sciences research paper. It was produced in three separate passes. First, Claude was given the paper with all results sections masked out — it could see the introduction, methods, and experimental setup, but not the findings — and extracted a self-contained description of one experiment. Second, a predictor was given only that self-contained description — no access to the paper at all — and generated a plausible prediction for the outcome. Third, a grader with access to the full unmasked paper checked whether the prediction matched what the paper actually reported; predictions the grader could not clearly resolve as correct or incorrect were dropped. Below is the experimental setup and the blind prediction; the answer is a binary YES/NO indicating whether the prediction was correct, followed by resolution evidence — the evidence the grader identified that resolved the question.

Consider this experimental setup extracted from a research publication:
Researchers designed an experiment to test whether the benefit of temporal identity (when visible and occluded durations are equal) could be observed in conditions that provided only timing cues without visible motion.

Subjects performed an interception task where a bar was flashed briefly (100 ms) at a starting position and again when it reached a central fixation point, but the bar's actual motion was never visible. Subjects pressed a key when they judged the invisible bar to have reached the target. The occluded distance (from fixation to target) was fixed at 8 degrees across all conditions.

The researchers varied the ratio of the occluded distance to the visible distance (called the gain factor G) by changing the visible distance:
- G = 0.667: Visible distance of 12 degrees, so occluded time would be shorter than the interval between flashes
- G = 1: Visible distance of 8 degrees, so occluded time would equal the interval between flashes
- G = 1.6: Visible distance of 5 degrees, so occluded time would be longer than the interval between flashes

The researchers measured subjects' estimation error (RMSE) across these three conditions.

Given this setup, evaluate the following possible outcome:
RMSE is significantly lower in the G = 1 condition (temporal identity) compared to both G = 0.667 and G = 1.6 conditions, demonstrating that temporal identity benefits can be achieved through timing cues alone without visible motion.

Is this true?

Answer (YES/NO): YES